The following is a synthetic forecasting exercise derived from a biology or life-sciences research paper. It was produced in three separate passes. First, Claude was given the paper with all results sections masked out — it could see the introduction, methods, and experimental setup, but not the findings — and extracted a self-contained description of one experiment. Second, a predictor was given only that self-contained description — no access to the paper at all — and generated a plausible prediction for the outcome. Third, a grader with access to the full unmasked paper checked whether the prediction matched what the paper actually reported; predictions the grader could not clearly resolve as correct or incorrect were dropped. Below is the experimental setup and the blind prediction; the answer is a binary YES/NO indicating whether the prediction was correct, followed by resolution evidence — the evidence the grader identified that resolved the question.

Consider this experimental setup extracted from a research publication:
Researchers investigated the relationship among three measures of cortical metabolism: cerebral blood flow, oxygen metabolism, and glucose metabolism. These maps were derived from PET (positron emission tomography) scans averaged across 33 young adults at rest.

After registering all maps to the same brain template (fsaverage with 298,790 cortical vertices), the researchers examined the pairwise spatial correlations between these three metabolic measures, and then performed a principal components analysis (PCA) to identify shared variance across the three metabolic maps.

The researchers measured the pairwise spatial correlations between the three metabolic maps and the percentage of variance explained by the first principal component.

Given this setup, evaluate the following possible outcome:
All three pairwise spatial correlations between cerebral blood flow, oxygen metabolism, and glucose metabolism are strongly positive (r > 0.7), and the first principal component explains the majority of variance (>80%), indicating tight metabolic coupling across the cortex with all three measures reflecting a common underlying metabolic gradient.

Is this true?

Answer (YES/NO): YES